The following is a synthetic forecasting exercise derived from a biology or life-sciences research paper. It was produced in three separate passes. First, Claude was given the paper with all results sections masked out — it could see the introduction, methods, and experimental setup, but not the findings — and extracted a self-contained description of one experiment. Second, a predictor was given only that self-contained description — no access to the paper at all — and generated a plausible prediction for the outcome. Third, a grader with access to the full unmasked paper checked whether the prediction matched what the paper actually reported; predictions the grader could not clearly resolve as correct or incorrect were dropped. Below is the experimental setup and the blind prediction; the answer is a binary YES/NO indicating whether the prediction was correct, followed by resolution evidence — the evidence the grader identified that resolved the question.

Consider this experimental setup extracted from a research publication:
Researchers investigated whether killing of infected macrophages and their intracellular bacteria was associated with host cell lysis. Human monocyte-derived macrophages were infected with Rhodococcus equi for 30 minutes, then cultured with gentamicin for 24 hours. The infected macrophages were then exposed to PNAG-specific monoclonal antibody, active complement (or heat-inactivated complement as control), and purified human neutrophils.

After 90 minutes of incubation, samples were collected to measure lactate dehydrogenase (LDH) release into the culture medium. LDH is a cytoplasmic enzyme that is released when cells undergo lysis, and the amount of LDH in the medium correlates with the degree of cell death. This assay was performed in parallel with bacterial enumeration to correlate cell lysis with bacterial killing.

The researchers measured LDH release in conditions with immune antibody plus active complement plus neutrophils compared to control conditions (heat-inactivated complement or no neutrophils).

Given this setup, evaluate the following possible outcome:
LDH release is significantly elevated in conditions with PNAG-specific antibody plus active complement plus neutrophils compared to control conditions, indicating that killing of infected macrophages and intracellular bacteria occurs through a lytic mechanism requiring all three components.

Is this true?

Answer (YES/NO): YES